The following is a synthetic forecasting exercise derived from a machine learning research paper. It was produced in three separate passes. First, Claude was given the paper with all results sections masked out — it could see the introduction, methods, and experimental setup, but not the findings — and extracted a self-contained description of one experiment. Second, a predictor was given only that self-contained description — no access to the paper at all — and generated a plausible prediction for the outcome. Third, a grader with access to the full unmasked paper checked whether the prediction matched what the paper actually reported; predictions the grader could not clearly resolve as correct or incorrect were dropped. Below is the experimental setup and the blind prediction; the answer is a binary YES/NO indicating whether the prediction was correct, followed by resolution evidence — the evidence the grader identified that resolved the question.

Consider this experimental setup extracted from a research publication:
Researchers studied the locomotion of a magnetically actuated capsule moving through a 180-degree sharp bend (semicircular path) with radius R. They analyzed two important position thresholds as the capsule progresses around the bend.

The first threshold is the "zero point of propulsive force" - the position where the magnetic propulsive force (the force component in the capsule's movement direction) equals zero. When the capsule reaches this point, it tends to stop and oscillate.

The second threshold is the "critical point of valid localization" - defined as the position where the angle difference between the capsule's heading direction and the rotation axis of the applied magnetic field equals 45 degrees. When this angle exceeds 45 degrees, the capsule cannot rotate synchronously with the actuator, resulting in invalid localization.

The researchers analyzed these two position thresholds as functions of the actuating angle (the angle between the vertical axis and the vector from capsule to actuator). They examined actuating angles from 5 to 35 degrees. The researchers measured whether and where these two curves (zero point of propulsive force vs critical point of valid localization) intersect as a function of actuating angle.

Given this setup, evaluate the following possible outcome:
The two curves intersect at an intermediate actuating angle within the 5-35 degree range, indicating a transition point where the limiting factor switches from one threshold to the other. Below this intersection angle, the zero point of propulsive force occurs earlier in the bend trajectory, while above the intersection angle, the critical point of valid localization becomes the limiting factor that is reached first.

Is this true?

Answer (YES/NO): YES